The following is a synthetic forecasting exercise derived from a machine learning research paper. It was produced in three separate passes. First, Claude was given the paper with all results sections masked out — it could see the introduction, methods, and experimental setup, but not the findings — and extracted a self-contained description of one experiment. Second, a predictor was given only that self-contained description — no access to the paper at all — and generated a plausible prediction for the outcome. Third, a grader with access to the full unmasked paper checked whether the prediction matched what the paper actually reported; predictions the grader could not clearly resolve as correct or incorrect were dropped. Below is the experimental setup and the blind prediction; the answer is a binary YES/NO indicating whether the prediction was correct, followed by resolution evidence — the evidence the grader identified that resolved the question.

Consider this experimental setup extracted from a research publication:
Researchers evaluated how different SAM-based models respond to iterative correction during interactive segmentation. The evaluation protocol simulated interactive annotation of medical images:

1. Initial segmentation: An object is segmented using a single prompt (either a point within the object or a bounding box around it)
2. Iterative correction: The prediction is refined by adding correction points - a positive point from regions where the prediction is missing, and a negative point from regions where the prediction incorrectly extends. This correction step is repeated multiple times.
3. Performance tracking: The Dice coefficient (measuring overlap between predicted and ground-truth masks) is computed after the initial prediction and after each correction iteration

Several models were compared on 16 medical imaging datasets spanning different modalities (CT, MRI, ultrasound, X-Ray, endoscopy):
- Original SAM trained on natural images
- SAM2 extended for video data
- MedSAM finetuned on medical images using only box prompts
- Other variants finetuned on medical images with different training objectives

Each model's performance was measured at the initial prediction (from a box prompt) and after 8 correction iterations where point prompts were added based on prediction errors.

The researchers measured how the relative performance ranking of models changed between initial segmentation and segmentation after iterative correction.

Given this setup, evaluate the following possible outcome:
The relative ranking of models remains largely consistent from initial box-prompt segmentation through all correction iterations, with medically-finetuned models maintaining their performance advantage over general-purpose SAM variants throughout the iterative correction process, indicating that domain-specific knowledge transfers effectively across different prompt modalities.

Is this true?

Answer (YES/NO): NO